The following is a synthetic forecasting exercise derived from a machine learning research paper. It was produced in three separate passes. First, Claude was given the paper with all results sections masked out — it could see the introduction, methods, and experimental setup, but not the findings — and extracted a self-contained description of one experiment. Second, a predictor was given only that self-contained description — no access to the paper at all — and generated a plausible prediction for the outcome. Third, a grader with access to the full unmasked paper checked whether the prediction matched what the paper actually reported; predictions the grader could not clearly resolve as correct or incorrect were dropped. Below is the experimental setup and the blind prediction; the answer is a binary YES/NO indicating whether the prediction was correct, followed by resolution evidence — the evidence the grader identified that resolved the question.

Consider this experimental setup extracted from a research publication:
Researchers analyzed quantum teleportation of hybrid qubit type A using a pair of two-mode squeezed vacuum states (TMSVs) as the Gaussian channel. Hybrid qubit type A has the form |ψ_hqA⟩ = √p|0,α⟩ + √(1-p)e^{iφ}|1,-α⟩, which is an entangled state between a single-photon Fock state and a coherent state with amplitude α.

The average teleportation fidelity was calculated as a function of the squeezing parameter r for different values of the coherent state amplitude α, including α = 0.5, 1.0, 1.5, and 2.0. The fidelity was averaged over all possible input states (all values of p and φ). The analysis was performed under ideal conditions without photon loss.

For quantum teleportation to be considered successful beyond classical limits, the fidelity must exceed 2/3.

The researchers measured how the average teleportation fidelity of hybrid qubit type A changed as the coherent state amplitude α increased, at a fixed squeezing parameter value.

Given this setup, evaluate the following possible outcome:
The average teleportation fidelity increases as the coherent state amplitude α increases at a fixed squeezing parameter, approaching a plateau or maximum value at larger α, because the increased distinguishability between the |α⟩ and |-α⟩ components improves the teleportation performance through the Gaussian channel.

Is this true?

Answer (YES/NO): NO